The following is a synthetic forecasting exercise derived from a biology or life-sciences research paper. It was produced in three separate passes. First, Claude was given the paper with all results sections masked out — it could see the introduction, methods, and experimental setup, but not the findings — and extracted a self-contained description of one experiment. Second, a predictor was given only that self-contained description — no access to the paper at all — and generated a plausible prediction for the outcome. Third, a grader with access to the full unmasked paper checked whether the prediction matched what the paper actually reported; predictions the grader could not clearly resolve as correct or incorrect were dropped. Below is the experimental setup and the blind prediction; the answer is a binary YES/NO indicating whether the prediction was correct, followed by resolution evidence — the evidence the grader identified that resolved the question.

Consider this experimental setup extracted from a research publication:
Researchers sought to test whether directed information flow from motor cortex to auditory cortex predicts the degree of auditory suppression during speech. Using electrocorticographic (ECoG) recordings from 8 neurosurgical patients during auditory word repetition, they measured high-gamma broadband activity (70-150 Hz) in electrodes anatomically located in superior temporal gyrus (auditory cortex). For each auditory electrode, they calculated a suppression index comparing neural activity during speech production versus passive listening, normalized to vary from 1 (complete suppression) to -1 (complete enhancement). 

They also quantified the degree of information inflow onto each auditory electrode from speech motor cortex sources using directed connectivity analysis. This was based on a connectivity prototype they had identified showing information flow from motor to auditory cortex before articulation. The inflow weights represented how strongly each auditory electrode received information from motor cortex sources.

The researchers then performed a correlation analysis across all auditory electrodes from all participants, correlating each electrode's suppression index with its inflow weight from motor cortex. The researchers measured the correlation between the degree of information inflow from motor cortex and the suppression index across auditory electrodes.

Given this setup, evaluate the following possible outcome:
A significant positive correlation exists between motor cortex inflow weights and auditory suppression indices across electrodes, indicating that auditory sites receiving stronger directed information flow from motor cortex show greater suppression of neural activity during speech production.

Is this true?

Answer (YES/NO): YES